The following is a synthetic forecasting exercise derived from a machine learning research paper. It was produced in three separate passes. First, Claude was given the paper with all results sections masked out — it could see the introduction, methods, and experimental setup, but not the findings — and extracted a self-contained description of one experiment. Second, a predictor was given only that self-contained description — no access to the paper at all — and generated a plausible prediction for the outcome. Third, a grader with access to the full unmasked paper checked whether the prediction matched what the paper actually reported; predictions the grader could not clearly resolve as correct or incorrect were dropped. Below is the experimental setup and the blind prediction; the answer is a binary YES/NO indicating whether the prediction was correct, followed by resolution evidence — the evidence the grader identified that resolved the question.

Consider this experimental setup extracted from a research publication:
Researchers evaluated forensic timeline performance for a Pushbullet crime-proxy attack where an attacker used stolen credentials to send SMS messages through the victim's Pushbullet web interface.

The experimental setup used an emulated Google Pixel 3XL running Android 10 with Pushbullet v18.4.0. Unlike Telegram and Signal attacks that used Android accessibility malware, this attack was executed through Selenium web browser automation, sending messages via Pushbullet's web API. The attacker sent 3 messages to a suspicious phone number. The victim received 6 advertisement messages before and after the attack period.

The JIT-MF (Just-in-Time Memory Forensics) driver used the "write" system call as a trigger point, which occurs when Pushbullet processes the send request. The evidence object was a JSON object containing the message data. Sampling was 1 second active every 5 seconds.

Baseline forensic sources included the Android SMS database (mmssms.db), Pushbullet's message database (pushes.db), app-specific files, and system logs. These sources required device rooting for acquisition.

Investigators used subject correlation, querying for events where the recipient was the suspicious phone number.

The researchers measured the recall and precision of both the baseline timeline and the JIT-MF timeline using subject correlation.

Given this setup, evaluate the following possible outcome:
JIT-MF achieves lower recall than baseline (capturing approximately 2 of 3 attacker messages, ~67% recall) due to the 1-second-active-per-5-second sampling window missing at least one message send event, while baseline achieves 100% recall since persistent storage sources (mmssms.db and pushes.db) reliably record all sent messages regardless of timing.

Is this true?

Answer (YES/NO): NO